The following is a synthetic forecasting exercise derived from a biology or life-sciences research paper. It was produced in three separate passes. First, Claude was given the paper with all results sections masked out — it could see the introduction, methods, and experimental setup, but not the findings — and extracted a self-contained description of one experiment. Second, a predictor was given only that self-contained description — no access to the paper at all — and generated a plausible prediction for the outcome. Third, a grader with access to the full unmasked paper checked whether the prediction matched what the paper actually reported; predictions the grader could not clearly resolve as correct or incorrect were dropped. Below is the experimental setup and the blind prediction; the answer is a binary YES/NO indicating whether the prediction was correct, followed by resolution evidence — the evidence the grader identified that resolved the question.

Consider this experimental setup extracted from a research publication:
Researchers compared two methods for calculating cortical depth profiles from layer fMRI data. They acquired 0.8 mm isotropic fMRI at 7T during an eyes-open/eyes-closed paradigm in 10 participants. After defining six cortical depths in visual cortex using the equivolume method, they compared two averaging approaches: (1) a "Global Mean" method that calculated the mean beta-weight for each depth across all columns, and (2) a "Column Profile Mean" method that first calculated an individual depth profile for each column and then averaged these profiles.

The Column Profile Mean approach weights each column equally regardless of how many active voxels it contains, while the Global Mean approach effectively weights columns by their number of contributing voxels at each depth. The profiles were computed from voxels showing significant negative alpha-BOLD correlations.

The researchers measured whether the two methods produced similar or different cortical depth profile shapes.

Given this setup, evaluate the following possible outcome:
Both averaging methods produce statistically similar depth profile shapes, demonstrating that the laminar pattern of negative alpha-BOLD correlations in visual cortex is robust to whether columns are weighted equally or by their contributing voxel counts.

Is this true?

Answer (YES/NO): YES